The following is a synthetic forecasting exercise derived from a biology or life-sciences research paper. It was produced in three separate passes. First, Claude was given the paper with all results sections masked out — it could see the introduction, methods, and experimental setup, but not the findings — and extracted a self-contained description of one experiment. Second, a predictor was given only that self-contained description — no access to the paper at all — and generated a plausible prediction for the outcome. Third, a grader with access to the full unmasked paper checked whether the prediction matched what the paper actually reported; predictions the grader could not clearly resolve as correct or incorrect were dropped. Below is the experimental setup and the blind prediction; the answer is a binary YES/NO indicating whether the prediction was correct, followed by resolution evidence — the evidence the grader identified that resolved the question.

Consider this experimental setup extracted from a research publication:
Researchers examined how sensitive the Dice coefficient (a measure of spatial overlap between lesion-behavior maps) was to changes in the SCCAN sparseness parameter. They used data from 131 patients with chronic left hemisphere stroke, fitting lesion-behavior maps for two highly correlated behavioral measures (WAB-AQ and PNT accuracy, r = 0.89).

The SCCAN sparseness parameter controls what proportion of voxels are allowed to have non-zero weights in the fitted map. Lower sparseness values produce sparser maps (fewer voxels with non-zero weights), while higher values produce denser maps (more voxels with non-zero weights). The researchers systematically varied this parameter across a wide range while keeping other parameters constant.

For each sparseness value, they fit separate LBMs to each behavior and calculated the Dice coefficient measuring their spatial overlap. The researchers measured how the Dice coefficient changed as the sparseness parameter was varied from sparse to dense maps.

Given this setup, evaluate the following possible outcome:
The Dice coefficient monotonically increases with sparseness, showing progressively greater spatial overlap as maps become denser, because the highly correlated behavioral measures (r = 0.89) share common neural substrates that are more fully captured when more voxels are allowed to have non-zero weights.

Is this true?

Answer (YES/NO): YES